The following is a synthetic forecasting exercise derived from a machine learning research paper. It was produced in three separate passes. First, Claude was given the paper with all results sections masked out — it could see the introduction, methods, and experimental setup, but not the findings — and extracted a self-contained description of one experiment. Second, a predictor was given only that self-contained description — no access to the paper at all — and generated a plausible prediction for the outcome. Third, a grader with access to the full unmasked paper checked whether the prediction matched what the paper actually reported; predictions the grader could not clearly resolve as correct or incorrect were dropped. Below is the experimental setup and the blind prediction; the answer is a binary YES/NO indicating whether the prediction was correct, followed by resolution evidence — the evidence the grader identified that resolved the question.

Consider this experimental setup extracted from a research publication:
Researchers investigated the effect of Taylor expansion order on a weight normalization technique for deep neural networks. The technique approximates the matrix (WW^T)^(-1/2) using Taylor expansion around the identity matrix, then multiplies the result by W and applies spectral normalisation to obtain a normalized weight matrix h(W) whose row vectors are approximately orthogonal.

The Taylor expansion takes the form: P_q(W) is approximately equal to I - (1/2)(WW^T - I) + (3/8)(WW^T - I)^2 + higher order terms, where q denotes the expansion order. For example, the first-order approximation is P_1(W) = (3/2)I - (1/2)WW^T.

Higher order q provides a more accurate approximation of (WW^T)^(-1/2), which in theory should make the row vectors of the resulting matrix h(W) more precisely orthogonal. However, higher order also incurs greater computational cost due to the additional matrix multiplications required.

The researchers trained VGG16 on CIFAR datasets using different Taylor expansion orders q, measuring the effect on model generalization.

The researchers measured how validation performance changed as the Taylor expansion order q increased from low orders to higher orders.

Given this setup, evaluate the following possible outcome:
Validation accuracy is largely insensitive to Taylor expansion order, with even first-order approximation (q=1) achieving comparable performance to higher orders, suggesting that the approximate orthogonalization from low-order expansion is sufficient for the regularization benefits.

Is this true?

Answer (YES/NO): NO